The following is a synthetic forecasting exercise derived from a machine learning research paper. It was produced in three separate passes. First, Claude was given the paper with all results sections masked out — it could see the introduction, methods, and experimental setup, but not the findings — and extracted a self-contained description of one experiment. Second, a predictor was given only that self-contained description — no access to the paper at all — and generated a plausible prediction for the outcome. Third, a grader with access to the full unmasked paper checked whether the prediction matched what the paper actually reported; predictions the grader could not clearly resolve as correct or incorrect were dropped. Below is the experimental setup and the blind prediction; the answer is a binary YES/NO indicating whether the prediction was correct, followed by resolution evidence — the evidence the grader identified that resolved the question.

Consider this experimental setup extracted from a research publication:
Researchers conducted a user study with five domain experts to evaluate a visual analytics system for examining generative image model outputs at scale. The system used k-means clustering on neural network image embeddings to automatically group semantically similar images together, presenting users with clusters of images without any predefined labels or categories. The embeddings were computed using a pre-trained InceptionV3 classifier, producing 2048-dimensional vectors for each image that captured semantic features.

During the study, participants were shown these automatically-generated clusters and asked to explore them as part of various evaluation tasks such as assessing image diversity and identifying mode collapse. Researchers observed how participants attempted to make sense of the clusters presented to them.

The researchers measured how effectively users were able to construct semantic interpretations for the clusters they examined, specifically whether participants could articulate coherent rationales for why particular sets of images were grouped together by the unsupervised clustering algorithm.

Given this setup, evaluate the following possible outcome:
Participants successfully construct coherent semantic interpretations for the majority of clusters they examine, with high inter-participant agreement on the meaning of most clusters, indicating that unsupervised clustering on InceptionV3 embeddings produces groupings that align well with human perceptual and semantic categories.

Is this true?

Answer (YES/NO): NO